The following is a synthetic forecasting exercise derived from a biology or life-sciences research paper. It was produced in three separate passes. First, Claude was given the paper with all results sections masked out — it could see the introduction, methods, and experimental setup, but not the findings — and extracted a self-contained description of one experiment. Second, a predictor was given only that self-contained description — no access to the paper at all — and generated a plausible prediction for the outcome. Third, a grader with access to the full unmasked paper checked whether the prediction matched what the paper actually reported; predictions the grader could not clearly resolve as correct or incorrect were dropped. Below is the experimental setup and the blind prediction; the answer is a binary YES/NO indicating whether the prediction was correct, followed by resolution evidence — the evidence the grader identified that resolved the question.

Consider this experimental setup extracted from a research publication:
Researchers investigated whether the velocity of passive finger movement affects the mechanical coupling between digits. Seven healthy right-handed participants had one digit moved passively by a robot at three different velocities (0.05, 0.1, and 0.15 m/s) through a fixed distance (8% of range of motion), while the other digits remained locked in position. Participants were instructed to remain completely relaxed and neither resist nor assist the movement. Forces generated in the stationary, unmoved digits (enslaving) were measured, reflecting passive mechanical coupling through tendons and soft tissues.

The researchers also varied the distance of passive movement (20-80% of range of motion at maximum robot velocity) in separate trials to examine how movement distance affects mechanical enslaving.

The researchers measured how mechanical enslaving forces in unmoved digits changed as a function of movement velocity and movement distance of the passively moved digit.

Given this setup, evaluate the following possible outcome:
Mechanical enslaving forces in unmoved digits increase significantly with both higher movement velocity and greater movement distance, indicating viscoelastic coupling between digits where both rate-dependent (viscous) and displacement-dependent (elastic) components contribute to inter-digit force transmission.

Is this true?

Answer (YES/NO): NO